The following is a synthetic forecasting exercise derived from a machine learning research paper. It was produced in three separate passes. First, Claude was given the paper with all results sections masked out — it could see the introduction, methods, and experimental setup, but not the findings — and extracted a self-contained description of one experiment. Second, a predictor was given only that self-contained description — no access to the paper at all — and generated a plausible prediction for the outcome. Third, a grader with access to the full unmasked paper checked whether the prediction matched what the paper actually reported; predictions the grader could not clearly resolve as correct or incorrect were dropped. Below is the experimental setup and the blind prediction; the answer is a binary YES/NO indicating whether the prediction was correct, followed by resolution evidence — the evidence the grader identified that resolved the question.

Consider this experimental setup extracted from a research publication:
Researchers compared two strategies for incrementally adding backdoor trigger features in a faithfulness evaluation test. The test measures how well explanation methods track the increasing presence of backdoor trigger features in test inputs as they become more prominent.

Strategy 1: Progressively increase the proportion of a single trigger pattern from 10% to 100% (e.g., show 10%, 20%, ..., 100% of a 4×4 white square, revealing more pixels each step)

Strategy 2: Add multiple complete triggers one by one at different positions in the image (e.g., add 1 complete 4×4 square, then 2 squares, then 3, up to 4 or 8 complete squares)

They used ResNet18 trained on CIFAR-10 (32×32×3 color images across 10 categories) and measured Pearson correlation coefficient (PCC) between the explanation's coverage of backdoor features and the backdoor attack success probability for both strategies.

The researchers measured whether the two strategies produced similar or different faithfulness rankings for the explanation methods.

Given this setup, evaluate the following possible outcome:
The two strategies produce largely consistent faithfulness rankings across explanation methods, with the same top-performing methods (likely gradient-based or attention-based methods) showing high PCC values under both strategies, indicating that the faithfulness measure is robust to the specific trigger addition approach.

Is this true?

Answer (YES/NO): YES